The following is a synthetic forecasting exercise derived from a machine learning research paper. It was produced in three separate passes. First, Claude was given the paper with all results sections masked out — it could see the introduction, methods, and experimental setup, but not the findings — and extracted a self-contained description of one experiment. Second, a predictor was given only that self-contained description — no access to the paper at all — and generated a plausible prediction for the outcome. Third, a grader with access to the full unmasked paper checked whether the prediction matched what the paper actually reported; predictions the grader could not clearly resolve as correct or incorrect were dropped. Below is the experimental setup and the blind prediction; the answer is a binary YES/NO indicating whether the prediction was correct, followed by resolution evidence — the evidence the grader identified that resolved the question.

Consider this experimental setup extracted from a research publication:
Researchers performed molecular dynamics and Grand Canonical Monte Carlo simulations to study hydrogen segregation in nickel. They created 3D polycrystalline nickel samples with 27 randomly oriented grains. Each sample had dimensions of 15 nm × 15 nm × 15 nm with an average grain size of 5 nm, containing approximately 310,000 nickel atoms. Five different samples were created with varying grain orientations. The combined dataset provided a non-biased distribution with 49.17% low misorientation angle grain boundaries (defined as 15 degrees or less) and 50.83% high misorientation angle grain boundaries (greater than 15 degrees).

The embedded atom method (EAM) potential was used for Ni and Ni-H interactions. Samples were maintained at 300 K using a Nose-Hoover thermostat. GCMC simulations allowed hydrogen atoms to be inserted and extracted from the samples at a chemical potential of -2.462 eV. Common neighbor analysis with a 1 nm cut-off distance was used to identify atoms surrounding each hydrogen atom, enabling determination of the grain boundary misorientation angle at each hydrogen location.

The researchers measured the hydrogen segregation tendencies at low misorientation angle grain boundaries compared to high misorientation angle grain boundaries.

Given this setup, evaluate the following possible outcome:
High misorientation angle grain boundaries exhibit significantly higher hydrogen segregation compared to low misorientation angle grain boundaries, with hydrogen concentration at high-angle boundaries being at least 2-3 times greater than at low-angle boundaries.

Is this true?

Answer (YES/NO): NO